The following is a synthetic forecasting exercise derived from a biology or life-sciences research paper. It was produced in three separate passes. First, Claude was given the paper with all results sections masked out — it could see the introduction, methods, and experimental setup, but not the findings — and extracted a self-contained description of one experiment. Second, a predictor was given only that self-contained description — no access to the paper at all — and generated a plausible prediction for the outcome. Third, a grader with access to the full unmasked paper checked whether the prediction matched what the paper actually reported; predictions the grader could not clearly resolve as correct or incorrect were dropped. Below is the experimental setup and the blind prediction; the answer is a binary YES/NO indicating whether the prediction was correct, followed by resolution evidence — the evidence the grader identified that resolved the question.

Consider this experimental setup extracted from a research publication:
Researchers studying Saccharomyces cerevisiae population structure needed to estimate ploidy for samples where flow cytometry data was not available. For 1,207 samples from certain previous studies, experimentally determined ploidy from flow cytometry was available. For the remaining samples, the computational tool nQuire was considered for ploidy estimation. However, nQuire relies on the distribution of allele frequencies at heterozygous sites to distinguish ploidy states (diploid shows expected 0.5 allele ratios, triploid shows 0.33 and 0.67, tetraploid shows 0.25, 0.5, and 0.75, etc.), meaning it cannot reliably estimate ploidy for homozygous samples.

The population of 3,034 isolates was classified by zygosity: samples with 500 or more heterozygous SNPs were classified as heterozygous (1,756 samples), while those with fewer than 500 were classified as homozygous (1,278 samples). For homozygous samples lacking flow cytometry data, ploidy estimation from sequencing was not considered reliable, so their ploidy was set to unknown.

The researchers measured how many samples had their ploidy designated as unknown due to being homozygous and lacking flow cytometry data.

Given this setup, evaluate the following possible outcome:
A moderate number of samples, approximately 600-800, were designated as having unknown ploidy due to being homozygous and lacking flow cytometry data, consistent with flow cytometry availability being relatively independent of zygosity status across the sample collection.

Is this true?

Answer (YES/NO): YES